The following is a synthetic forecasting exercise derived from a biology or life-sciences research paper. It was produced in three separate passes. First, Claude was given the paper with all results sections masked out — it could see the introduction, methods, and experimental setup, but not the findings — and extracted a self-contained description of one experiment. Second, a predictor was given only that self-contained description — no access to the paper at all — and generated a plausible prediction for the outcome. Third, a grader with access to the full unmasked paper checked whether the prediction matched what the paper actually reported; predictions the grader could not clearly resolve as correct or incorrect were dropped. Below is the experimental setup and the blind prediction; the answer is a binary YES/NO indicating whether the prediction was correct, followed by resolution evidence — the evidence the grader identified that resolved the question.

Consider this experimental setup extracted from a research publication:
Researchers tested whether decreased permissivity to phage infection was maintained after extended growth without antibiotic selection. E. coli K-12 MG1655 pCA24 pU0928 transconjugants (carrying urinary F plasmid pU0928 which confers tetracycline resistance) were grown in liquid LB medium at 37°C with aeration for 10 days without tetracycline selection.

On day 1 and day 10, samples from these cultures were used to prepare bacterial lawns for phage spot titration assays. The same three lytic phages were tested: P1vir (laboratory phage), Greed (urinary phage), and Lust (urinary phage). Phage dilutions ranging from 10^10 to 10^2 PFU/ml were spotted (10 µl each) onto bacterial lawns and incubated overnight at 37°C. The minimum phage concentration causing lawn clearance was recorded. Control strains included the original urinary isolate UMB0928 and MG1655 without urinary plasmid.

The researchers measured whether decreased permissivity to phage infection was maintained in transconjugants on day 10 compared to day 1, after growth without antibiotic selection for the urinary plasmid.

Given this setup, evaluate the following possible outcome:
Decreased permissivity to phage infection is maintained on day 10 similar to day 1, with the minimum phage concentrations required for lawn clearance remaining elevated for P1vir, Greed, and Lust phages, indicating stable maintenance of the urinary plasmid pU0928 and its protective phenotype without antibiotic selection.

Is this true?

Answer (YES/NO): YES